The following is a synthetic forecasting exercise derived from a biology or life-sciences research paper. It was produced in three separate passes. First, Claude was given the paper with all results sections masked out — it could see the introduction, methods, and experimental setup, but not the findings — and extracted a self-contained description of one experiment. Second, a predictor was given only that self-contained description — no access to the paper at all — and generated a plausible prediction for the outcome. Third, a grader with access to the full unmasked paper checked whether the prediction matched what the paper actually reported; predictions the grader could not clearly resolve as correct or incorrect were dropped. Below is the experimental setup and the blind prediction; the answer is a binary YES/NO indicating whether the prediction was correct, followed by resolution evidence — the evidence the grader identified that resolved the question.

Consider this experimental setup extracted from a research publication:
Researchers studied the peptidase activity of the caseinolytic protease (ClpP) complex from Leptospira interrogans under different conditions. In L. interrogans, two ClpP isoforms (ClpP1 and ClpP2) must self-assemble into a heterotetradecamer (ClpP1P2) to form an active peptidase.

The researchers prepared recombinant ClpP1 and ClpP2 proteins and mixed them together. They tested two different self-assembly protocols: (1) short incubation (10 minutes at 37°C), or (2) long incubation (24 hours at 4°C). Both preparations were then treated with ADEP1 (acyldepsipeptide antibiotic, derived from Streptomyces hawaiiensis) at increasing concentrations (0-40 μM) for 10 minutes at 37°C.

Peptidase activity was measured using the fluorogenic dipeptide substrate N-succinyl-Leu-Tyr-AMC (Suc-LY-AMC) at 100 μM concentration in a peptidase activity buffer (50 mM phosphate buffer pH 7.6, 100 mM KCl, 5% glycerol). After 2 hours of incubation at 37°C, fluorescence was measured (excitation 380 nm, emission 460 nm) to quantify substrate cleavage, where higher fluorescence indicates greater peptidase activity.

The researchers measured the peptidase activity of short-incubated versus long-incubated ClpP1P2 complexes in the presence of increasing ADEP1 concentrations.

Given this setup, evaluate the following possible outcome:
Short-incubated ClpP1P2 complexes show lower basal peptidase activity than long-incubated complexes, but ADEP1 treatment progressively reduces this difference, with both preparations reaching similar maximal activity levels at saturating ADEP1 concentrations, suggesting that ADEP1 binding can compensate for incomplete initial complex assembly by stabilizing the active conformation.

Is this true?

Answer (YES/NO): NO